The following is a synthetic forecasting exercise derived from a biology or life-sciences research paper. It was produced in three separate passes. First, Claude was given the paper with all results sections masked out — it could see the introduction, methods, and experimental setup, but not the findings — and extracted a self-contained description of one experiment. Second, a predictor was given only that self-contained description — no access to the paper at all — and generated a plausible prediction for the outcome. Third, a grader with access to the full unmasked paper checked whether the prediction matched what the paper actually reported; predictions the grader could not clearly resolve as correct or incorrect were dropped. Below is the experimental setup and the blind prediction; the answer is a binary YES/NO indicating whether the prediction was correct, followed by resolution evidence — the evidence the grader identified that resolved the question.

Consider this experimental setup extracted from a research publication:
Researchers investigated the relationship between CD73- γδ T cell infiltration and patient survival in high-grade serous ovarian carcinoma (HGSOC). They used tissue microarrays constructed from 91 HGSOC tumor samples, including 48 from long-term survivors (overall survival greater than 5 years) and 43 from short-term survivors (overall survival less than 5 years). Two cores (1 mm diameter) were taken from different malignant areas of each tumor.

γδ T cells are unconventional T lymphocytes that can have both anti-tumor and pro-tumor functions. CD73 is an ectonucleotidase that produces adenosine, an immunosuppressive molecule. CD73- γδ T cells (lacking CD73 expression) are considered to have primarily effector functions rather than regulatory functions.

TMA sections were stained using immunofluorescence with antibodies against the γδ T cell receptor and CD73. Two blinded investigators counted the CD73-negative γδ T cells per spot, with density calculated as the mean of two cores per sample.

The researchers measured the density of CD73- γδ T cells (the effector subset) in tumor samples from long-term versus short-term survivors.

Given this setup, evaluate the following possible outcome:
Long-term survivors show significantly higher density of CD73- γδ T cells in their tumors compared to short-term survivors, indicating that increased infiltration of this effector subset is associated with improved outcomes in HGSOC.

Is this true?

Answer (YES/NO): NO